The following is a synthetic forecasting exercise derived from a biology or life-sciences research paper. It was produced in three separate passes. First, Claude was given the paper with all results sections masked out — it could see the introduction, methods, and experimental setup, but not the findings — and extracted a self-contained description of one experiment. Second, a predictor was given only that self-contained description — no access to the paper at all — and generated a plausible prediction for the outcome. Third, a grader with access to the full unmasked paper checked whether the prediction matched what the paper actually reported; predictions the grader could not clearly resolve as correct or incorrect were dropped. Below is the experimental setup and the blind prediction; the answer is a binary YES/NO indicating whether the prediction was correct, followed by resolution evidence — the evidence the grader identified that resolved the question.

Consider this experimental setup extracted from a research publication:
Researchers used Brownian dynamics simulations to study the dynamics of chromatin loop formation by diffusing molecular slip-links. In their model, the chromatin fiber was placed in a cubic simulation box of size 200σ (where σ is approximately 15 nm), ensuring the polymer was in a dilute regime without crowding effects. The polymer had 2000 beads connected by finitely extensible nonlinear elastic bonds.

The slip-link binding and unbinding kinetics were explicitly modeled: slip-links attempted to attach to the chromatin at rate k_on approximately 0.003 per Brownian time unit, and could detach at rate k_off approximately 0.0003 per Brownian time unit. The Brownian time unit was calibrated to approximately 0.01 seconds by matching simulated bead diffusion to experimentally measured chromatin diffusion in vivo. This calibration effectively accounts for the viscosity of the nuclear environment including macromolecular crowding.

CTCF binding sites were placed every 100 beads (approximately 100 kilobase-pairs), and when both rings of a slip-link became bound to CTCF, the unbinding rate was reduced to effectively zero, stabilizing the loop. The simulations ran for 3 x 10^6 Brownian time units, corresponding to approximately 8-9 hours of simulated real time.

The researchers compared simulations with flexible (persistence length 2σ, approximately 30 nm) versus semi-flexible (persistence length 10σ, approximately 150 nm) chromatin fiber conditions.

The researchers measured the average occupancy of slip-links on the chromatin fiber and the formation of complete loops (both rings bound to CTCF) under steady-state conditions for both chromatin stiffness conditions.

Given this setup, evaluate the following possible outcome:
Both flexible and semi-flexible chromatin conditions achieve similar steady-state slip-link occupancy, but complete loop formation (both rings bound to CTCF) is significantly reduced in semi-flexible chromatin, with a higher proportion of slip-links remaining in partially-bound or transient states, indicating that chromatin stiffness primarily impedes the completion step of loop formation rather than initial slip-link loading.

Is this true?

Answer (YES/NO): NO